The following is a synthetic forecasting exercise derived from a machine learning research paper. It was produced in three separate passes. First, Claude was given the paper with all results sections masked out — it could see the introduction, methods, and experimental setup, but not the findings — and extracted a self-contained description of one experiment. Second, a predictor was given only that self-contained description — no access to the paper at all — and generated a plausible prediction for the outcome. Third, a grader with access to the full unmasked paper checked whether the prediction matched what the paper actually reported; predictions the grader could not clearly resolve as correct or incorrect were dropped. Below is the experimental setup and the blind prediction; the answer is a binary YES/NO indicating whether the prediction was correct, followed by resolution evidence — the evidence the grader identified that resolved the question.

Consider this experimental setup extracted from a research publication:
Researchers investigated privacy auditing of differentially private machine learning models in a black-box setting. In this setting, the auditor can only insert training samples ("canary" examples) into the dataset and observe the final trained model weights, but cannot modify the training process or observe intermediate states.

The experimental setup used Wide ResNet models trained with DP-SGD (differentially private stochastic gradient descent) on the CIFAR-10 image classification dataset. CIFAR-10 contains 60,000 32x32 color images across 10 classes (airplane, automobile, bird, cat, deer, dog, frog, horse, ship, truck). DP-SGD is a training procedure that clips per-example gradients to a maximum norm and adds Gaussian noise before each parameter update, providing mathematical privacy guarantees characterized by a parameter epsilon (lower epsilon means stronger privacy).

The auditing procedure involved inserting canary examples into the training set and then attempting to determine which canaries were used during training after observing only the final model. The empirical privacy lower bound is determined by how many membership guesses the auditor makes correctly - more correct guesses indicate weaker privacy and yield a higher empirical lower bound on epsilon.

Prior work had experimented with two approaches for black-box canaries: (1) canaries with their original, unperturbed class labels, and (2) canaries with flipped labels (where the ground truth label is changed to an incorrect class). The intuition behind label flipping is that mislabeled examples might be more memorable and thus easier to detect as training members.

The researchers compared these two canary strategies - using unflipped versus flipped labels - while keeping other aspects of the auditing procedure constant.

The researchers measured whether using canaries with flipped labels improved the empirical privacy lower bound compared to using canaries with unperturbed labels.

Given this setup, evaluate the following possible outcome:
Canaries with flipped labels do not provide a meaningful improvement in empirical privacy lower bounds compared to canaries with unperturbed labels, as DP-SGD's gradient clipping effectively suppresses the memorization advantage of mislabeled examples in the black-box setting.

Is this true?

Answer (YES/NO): NO